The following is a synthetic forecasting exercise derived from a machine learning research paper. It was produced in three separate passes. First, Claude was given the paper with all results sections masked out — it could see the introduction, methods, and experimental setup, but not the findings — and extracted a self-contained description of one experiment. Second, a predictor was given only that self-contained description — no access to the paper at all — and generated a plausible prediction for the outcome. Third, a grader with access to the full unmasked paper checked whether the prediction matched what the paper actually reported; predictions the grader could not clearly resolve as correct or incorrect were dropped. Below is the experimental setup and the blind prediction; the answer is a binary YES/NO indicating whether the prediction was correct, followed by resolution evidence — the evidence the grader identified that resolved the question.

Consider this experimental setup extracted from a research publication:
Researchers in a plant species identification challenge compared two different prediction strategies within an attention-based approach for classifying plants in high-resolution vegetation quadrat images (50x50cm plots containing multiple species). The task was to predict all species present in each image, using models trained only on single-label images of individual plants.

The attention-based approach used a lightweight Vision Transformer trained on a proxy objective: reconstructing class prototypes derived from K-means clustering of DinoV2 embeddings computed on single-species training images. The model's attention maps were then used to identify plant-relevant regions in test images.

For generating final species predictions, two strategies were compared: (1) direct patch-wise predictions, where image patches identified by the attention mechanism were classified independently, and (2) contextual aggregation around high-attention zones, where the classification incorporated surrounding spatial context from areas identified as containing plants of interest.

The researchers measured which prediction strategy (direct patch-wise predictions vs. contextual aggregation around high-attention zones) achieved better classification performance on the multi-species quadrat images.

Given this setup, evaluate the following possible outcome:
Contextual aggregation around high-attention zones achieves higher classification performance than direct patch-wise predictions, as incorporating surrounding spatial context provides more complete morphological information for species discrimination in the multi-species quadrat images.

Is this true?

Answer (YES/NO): YES